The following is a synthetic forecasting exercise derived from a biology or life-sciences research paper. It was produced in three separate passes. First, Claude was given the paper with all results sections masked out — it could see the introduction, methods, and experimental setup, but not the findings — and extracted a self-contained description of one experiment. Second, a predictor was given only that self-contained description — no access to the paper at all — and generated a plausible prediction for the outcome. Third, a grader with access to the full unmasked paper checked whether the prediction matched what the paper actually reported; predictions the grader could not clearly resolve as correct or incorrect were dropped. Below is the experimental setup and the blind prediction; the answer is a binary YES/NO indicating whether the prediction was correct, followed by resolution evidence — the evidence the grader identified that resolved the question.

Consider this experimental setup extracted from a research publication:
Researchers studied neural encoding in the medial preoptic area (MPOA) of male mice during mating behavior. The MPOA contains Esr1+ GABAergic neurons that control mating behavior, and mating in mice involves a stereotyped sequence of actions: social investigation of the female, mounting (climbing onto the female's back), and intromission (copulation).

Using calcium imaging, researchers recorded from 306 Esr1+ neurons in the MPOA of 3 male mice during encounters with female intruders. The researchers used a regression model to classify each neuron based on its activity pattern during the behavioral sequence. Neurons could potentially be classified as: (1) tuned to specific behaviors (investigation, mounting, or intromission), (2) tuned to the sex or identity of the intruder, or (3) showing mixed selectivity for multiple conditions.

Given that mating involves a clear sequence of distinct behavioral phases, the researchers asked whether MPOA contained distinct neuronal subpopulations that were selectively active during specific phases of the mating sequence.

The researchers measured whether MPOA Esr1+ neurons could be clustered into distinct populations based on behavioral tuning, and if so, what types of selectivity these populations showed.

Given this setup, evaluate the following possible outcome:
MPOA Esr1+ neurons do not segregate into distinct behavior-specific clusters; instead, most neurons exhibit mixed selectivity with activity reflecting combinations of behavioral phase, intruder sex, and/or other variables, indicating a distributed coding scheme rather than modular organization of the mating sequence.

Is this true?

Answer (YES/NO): NO